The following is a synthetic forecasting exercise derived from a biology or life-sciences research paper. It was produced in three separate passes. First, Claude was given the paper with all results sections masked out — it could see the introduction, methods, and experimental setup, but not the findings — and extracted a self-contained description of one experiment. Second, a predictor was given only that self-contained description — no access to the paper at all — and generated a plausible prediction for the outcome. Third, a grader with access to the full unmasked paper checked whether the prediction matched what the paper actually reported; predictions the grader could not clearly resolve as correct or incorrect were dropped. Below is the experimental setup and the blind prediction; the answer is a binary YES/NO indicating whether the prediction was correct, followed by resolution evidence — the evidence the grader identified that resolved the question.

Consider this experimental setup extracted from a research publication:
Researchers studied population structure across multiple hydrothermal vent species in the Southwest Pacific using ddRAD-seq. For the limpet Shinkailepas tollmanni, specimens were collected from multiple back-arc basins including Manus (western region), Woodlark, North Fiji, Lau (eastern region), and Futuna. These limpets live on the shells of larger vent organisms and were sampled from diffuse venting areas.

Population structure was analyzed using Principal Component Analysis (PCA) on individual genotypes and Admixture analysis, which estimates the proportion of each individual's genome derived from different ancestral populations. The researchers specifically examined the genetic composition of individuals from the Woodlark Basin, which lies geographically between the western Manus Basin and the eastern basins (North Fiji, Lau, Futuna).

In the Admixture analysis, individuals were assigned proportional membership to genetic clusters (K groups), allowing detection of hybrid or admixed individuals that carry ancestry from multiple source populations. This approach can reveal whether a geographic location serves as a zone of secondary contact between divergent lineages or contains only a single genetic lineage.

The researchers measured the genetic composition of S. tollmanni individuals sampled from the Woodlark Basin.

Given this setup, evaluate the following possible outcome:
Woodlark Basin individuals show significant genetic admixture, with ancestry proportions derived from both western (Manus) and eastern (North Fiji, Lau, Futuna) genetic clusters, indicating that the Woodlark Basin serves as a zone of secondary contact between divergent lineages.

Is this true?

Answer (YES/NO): NO